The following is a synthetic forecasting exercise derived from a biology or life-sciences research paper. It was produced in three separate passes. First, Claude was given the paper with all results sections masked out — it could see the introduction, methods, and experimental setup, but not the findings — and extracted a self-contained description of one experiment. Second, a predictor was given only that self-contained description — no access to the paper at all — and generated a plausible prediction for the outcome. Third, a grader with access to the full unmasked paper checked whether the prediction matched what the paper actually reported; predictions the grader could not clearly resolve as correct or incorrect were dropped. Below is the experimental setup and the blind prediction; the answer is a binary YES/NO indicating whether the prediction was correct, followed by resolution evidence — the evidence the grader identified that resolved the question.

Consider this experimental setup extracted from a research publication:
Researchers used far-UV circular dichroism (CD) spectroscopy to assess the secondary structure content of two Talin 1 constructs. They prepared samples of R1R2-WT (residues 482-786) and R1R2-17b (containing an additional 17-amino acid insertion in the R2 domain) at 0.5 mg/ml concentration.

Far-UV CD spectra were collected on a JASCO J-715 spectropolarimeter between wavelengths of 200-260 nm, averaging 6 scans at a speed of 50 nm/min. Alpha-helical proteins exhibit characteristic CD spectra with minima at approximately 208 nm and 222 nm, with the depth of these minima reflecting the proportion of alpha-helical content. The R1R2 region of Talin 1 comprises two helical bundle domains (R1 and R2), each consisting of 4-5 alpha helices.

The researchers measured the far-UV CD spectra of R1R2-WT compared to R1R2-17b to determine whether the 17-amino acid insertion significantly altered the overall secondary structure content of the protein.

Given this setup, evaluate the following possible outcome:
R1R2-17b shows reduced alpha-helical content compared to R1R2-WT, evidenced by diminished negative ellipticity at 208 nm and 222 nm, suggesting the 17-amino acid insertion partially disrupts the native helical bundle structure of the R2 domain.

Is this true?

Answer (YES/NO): NO